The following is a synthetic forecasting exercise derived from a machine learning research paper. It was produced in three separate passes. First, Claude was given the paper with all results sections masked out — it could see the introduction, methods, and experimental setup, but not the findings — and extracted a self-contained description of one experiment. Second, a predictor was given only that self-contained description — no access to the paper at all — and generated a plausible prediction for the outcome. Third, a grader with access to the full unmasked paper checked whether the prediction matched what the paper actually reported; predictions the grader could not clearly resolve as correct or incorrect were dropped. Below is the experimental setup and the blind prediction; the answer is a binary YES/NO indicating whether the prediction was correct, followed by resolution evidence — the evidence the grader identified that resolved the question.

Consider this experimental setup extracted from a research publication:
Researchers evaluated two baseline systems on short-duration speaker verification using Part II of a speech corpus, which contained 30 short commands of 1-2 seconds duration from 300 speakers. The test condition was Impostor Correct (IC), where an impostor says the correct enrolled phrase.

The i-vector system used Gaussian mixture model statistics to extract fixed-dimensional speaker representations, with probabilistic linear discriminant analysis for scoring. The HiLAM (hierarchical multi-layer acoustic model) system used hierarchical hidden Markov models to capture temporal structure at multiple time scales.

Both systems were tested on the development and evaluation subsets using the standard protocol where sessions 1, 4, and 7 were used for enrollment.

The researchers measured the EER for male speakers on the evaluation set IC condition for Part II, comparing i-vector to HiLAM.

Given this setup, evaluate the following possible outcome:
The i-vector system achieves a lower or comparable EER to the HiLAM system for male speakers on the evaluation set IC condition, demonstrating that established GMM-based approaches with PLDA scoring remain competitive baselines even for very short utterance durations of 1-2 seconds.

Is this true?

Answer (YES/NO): NO